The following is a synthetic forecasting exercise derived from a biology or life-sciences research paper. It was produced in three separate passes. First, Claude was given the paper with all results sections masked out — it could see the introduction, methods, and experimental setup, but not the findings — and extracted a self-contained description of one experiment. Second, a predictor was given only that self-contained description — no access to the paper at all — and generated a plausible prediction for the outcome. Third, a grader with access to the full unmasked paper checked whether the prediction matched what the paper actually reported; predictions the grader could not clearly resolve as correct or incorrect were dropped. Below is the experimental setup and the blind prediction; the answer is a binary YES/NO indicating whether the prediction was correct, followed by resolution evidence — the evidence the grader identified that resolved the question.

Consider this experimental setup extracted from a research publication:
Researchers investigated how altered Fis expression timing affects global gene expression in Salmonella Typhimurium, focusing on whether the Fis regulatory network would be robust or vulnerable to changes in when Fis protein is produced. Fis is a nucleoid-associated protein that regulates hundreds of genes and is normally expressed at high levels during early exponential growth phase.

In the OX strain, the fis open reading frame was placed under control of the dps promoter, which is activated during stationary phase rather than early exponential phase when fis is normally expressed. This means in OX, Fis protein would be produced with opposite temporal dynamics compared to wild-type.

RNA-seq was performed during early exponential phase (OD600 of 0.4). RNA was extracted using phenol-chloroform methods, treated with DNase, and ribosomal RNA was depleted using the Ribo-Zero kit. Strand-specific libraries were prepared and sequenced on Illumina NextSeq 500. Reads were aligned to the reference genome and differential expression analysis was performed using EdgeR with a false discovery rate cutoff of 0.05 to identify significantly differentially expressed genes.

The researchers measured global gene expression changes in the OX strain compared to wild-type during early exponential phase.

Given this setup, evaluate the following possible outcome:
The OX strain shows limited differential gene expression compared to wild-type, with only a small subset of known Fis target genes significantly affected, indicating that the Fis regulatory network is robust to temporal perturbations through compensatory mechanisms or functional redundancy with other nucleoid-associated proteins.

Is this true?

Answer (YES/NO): NO